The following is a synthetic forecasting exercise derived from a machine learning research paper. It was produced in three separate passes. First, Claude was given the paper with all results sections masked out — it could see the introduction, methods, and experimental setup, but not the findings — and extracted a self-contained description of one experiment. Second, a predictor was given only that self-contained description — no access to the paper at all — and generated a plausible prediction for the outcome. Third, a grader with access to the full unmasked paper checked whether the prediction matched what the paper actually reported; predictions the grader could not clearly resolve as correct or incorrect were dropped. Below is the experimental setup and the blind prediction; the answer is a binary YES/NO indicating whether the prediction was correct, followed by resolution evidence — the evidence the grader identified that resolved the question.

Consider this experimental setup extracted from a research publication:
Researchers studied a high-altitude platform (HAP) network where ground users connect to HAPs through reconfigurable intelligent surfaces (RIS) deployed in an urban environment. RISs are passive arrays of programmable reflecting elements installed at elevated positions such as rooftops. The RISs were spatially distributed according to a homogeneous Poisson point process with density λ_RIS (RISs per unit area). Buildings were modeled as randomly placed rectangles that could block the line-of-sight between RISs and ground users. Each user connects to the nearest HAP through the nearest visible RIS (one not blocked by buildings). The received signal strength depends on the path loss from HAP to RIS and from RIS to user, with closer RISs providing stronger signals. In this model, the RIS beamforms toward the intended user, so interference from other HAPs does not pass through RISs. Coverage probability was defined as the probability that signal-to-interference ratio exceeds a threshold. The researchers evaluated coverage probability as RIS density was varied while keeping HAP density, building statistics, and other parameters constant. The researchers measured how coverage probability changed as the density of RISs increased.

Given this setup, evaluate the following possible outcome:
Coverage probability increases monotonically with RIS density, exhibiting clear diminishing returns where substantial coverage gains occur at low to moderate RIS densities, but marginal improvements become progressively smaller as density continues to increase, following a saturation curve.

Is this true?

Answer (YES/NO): YES